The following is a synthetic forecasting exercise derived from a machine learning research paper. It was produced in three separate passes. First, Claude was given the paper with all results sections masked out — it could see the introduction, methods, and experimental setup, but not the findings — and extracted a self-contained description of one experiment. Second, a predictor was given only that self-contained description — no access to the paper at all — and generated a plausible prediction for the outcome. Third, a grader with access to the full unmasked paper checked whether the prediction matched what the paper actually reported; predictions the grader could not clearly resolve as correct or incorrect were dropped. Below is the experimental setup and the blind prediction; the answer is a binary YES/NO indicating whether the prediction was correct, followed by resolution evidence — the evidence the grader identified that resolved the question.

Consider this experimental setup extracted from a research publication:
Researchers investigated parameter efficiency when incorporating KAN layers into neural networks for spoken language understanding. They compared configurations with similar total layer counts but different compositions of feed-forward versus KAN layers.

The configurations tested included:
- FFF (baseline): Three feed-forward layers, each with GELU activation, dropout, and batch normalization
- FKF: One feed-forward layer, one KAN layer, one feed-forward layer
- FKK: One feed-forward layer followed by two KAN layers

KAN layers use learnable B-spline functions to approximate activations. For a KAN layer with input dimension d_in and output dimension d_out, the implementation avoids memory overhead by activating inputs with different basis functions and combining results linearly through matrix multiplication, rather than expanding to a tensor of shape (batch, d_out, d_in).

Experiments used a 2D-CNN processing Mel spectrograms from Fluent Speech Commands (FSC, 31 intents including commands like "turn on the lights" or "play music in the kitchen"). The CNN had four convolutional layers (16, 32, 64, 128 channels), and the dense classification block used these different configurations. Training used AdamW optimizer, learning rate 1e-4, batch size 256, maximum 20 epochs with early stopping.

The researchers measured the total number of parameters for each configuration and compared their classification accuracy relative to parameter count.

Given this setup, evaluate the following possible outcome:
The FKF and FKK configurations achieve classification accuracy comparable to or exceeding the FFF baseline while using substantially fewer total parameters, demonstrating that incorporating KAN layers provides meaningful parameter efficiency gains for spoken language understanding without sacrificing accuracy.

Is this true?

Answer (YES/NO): NO